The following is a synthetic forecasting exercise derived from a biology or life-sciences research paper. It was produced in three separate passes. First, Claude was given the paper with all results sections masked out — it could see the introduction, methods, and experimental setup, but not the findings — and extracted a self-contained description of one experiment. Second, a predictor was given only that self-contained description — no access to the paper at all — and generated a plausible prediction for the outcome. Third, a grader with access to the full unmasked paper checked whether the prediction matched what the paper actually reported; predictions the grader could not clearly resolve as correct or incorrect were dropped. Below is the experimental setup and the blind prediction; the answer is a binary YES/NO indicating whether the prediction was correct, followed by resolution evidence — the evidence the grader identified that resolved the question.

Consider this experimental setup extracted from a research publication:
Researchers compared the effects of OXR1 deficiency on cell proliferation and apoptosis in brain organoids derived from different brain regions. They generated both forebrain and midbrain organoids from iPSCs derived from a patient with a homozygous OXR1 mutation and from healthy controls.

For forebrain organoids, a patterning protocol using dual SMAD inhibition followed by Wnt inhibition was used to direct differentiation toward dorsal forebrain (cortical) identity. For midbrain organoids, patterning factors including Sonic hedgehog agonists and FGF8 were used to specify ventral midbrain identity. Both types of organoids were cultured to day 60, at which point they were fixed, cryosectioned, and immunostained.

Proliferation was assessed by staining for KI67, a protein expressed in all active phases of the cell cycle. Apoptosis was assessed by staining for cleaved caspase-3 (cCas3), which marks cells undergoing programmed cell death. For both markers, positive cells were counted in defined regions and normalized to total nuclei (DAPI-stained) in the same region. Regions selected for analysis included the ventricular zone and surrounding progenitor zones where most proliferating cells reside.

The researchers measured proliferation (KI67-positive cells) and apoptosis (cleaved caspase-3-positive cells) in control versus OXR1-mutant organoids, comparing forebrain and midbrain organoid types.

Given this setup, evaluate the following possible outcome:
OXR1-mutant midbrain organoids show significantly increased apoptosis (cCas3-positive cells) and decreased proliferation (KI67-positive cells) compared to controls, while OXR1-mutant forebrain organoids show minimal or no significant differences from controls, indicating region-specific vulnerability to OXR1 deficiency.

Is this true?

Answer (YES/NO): NO